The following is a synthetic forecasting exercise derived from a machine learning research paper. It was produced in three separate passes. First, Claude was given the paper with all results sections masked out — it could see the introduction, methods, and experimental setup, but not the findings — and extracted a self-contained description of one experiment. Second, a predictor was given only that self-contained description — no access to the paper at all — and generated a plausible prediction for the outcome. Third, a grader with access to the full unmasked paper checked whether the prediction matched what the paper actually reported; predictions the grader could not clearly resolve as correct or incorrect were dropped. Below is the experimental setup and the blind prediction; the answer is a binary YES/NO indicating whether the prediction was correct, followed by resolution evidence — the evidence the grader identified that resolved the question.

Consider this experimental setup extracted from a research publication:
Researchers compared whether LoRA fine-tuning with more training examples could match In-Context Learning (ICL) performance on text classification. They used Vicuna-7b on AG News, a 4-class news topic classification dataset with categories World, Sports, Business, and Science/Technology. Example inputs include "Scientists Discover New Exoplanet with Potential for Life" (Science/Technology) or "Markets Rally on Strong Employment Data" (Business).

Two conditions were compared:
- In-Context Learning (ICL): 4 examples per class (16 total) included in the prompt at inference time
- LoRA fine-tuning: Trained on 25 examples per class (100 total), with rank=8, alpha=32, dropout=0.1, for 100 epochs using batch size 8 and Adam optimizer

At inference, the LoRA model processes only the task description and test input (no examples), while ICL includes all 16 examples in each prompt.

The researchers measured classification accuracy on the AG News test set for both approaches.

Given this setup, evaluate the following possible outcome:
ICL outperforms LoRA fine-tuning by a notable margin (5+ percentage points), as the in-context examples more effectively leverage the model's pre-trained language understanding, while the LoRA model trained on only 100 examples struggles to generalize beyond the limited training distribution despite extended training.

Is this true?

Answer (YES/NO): NO